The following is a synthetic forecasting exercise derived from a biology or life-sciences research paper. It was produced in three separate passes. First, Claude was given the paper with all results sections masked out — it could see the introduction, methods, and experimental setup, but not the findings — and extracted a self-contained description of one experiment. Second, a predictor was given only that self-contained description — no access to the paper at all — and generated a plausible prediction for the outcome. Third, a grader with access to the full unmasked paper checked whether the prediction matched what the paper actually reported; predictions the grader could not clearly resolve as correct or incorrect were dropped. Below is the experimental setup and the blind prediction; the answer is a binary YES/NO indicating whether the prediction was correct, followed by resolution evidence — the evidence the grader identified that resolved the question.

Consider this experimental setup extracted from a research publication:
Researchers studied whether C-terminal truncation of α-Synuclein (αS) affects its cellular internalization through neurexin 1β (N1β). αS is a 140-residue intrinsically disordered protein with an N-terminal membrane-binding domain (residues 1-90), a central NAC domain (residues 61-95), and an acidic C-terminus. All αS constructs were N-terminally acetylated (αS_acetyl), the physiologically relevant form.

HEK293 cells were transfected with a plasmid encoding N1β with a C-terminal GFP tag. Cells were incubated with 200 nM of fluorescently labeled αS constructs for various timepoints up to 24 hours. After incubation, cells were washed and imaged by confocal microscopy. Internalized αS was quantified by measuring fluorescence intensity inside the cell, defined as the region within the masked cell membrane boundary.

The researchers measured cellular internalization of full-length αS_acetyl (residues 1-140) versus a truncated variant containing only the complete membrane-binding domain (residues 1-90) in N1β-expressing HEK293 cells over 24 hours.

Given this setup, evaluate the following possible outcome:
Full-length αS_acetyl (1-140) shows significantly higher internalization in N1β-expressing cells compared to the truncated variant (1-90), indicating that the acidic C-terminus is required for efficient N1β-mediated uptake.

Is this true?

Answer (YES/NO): NO